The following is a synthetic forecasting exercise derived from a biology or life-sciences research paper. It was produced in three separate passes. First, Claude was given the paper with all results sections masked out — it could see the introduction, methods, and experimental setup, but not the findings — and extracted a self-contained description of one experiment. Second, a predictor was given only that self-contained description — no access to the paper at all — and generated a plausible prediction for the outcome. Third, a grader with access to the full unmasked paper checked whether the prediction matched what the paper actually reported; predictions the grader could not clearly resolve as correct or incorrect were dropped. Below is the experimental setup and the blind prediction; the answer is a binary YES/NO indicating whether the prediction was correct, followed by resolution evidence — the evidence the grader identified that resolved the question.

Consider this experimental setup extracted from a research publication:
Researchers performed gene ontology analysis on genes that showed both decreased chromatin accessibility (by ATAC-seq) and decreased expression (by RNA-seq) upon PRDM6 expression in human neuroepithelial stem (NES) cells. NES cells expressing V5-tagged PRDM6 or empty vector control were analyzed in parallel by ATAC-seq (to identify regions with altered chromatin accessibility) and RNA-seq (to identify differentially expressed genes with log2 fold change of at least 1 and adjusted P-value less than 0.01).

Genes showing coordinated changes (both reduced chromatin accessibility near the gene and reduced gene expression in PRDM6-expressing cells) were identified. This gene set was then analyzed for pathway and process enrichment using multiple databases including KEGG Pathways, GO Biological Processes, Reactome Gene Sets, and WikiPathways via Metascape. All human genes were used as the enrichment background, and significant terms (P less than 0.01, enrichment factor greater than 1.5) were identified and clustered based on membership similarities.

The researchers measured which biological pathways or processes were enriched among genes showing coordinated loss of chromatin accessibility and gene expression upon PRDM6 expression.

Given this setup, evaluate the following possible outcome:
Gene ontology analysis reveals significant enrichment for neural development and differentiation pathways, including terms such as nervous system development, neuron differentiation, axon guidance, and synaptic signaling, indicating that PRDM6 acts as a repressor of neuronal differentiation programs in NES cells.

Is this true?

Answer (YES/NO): YES